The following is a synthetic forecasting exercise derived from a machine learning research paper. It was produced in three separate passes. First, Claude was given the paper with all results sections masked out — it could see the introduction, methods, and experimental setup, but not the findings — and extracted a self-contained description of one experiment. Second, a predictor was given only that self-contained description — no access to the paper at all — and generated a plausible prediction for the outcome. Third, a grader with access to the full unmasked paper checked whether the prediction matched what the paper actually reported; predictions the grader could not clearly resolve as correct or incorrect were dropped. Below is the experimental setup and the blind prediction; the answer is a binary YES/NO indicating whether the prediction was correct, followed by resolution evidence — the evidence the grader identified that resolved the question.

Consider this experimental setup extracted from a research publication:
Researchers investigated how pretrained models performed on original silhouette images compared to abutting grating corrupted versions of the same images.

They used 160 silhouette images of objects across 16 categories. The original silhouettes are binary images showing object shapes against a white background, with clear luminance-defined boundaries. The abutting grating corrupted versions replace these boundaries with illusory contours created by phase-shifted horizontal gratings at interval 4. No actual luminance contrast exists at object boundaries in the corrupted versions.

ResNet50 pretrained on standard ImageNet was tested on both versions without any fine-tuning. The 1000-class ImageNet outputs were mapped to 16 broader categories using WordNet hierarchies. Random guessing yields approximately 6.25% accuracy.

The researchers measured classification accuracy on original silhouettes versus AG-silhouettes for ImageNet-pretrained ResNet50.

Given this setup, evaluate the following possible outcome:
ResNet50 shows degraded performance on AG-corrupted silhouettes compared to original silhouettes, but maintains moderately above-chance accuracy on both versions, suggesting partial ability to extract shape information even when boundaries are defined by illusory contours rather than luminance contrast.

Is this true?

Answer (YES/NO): NO